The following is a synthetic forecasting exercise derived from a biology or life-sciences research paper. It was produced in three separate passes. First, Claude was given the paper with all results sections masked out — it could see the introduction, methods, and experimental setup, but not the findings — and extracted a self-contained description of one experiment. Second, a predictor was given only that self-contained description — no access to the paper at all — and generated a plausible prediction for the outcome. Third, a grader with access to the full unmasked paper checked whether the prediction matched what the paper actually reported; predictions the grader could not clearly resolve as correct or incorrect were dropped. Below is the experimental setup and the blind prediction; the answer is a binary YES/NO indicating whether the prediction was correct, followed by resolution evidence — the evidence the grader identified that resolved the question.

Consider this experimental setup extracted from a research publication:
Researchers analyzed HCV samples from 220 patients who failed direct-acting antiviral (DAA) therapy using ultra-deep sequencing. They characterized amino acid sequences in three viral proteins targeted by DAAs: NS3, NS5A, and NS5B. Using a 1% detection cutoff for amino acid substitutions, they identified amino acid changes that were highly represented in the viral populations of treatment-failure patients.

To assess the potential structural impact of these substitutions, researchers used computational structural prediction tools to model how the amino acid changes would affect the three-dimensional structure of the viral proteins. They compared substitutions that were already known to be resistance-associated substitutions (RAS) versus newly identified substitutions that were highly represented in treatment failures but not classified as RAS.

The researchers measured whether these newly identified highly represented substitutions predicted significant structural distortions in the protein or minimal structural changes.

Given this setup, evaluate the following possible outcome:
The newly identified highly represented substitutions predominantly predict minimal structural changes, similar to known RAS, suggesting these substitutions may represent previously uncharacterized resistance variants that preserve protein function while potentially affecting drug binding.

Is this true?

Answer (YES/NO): NO